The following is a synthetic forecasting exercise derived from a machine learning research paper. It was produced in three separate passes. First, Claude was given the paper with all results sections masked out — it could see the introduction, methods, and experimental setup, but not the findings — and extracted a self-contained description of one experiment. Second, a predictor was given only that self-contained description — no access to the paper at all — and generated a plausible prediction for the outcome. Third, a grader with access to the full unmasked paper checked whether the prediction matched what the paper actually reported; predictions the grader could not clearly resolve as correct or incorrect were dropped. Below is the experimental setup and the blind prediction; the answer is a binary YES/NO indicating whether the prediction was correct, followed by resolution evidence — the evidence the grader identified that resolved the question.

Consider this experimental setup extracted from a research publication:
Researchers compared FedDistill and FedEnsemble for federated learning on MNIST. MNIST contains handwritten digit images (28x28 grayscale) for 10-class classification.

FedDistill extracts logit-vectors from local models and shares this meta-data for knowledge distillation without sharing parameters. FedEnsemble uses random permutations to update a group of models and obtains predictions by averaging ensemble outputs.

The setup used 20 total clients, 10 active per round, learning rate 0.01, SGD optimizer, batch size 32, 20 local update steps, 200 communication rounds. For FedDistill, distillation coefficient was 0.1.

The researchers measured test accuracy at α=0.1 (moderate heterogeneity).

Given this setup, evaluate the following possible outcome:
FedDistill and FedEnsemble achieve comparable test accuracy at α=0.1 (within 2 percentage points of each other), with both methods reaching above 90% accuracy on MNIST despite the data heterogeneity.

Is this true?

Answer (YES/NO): NO